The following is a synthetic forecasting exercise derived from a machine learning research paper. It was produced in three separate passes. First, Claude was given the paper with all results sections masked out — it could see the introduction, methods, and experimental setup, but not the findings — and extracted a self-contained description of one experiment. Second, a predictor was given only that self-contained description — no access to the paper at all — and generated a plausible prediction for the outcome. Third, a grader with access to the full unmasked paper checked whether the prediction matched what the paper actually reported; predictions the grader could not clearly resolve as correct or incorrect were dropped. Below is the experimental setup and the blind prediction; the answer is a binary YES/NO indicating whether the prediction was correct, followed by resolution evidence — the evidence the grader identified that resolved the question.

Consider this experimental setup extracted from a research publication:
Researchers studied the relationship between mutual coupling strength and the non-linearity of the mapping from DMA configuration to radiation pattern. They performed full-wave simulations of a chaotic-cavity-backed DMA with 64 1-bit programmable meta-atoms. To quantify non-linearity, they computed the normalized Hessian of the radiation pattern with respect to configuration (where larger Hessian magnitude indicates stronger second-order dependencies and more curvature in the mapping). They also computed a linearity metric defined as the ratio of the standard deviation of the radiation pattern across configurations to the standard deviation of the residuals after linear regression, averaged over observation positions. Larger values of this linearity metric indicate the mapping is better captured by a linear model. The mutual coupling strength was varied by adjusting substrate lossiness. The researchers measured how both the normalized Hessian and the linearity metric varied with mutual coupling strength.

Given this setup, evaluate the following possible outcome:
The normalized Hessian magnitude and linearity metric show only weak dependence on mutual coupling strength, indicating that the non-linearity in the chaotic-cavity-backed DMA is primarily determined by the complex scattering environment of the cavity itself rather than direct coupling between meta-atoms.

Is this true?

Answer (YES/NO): NO